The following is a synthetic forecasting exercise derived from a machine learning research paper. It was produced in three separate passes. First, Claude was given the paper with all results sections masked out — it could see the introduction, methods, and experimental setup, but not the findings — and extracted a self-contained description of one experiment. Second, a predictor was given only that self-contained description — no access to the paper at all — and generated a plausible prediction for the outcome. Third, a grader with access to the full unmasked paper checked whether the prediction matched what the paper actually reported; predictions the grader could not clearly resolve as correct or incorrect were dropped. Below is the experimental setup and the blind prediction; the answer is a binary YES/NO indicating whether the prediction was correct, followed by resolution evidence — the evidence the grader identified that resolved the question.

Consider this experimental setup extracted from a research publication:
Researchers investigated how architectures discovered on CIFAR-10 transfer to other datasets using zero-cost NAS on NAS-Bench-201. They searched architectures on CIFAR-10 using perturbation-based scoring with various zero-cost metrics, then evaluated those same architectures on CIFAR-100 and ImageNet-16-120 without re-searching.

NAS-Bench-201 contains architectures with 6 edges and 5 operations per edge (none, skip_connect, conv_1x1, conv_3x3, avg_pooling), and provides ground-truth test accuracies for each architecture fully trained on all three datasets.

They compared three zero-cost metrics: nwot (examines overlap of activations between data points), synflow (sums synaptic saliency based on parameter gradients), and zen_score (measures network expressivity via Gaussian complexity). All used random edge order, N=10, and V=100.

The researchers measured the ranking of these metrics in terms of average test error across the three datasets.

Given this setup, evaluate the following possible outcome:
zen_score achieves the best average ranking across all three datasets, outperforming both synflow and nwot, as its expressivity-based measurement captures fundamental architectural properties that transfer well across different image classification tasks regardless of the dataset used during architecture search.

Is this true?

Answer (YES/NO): NO